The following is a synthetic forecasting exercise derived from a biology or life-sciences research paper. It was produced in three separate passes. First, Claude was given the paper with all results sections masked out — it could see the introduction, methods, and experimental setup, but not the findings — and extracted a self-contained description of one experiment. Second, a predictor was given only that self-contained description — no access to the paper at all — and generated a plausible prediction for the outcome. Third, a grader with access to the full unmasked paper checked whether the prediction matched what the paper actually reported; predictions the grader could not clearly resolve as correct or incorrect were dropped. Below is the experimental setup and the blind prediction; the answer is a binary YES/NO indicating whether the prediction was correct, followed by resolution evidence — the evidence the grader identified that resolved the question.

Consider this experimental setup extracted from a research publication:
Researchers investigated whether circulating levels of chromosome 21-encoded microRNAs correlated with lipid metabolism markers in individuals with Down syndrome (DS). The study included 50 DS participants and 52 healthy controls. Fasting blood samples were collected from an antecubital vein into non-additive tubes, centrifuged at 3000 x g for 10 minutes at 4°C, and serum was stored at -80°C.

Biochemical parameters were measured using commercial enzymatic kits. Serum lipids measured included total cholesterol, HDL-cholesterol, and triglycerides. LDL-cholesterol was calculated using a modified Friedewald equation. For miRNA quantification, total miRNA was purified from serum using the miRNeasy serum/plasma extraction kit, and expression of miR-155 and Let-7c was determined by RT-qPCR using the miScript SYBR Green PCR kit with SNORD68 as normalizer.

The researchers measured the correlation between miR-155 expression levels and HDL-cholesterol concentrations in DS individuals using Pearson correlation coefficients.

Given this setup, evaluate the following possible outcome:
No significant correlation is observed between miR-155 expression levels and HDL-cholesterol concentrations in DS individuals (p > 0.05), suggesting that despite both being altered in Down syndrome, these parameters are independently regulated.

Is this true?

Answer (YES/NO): NO